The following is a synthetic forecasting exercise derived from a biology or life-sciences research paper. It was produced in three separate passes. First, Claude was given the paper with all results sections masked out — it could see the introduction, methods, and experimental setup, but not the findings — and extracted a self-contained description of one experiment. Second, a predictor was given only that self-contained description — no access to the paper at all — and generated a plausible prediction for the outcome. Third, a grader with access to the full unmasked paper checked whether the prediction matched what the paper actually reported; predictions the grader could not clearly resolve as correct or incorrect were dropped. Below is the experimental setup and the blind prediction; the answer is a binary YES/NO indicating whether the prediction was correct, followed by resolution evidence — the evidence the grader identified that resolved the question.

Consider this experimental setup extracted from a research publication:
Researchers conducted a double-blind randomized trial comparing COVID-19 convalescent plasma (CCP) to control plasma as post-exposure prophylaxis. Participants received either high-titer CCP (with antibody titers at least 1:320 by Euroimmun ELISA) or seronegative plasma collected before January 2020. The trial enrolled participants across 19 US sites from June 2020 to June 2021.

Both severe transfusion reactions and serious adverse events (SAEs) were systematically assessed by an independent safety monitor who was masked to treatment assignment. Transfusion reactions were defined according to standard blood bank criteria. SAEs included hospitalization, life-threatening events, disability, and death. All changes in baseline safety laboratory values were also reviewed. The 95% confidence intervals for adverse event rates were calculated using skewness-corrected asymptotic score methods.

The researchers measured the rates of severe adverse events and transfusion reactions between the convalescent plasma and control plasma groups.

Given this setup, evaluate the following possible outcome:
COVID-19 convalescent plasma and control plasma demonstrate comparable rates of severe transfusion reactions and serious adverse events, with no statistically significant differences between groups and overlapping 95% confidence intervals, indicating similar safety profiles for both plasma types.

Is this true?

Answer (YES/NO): NO